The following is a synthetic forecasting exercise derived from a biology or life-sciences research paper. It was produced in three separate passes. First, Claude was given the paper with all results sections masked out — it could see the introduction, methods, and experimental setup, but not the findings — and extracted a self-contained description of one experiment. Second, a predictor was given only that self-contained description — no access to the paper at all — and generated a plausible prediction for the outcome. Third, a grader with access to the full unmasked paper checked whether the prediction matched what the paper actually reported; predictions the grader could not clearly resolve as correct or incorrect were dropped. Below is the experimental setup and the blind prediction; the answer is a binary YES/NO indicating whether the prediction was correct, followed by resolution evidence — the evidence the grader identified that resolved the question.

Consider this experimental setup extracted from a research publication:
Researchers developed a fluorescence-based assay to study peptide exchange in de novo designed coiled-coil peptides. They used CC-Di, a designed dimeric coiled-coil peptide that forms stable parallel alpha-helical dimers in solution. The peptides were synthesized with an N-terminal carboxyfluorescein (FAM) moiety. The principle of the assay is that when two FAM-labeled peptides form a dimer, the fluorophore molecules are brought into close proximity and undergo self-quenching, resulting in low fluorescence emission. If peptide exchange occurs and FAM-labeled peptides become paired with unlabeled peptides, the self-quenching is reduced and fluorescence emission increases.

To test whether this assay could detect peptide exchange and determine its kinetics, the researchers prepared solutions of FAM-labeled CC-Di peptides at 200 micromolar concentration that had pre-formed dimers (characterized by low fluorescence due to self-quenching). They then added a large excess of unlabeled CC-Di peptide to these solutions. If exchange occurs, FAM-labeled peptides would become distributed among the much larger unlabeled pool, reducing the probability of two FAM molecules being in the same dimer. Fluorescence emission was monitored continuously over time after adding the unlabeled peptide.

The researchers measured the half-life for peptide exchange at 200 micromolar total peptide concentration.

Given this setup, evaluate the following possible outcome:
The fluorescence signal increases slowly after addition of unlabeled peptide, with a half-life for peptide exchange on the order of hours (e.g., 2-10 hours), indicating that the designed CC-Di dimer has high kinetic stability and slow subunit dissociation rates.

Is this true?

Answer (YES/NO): NO